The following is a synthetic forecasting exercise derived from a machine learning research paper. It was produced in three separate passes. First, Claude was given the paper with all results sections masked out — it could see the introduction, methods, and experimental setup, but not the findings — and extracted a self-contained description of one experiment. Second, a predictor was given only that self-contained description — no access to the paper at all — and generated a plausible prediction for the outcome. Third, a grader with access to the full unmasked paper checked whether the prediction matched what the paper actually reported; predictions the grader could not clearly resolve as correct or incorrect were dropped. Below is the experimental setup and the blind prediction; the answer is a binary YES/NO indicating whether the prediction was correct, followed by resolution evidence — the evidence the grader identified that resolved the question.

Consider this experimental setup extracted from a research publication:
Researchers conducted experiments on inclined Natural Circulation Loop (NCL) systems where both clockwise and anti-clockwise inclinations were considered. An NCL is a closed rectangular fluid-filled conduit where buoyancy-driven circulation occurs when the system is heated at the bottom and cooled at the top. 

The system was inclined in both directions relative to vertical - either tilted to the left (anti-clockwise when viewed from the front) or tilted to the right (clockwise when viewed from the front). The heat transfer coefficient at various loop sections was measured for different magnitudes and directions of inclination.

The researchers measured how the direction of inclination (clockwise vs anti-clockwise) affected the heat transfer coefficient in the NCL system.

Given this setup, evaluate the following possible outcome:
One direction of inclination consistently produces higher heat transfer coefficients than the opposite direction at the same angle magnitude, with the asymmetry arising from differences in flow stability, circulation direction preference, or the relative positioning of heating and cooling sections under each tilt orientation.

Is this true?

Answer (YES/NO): NO